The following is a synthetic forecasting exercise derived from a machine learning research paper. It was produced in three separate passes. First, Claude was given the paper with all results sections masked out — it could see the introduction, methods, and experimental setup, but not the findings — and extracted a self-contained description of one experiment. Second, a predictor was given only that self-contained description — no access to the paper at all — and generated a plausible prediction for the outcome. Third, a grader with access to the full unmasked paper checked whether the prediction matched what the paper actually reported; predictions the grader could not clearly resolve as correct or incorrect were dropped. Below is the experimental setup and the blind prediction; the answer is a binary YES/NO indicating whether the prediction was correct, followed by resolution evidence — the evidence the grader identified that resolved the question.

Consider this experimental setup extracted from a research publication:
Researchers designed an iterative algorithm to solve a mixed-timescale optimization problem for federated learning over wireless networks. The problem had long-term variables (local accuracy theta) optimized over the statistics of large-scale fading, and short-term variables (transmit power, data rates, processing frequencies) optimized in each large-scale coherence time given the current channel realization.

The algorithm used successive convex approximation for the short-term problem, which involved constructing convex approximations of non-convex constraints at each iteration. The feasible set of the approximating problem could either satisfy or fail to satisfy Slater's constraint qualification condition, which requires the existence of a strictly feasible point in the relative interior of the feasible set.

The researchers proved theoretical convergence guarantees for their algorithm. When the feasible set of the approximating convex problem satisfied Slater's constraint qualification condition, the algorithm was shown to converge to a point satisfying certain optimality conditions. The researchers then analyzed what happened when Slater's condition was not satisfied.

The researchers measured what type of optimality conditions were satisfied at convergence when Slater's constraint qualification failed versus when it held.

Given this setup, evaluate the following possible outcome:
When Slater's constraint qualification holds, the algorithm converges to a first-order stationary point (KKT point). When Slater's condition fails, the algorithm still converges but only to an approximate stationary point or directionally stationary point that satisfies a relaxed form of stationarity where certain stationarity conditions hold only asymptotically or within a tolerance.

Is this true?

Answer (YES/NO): NO